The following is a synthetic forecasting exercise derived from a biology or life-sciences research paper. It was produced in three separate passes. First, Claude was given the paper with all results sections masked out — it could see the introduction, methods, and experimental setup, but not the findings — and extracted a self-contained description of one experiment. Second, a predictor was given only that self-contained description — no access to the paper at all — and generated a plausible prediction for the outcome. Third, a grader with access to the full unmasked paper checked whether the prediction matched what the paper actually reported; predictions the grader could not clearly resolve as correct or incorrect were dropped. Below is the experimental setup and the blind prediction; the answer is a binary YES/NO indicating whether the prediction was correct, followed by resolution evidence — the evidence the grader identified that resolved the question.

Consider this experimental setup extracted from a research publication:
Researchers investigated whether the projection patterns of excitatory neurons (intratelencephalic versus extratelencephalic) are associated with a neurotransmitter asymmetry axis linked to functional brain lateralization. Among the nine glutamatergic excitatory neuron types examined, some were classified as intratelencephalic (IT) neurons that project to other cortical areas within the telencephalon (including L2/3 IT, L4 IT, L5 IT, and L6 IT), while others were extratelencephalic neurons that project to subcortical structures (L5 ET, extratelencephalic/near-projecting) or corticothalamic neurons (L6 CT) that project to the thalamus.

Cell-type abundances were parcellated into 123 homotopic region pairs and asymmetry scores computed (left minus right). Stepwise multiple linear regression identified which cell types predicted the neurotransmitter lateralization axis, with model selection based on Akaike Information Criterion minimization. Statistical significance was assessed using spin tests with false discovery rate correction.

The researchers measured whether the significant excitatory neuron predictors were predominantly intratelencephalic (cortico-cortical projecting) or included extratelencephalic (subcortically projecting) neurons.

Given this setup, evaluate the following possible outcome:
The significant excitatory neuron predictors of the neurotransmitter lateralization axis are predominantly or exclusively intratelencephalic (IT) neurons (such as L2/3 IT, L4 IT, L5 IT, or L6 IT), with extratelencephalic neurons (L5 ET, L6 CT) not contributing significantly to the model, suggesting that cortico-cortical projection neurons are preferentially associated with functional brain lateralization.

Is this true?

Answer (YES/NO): YES